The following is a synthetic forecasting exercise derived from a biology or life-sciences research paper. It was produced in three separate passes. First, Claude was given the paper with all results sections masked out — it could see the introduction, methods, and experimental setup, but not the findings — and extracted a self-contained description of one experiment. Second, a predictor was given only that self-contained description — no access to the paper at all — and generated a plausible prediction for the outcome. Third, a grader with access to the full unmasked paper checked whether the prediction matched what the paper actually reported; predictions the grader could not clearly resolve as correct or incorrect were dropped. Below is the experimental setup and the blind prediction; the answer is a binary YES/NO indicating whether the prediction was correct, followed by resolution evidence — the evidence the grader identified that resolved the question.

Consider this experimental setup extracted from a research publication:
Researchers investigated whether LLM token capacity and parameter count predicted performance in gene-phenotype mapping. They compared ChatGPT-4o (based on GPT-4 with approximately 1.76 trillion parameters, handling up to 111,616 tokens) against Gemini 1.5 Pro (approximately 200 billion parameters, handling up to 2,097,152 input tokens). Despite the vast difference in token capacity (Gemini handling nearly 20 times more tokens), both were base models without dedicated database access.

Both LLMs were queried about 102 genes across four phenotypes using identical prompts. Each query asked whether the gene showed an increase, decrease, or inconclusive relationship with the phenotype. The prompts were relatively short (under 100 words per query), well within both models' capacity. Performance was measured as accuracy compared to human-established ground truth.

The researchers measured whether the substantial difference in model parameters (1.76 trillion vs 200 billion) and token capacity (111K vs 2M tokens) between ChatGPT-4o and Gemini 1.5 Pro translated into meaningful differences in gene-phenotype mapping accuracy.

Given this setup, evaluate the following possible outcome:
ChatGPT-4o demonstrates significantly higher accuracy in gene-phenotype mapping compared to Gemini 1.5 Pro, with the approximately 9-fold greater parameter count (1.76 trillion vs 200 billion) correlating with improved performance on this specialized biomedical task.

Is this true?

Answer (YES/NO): NO